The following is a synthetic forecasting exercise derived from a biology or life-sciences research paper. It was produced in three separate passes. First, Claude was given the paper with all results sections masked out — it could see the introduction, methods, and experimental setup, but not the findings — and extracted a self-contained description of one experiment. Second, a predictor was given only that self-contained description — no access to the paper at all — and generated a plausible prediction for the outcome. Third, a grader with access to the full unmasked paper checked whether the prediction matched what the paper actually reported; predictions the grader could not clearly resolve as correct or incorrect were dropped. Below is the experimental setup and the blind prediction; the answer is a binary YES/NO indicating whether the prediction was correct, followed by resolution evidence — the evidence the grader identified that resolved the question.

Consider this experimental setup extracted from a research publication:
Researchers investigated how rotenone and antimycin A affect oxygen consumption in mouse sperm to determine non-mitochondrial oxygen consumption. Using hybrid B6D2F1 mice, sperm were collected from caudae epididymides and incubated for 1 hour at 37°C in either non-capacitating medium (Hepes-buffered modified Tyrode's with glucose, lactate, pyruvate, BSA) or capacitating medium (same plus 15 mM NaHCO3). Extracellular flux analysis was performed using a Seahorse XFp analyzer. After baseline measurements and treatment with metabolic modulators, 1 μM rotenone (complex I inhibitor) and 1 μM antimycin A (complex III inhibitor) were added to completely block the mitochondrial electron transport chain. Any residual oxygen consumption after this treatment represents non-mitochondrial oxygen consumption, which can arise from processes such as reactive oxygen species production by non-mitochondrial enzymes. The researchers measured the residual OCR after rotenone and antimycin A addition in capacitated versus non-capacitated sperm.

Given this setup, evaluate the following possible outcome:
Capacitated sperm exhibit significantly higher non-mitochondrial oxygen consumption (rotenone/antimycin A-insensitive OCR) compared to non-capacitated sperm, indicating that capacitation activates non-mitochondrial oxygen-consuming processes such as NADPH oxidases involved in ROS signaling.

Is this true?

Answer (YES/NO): NO